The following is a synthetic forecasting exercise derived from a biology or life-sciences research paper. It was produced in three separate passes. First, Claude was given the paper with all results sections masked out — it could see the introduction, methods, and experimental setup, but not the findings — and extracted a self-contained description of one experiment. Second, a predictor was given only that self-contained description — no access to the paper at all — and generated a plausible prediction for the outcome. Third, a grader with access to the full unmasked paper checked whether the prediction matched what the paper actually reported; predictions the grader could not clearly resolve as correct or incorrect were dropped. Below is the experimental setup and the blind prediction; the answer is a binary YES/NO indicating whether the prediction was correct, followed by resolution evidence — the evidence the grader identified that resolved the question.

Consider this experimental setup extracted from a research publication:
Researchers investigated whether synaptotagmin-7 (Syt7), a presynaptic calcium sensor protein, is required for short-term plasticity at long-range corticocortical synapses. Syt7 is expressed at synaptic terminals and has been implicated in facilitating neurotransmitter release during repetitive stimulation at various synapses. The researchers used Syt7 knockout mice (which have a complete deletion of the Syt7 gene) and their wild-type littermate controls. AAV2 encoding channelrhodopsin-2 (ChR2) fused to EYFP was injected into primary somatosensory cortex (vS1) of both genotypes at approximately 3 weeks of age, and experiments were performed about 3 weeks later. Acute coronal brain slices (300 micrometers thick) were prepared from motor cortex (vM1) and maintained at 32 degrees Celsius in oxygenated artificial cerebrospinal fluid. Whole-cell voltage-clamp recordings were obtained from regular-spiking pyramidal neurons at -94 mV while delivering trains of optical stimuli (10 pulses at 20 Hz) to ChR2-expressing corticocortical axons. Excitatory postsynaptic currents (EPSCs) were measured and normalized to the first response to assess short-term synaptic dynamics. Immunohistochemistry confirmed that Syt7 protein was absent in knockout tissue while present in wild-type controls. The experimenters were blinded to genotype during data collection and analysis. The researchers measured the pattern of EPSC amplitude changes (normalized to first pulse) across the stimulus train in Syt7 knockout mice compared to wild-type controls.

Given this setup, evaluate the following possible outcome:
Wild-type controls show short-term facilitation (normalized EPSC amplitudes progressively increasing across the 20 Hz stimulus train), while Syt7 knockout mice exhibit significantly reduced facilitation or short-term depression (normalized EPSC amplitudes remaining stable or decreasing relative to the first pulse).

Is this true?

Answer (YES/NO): YES